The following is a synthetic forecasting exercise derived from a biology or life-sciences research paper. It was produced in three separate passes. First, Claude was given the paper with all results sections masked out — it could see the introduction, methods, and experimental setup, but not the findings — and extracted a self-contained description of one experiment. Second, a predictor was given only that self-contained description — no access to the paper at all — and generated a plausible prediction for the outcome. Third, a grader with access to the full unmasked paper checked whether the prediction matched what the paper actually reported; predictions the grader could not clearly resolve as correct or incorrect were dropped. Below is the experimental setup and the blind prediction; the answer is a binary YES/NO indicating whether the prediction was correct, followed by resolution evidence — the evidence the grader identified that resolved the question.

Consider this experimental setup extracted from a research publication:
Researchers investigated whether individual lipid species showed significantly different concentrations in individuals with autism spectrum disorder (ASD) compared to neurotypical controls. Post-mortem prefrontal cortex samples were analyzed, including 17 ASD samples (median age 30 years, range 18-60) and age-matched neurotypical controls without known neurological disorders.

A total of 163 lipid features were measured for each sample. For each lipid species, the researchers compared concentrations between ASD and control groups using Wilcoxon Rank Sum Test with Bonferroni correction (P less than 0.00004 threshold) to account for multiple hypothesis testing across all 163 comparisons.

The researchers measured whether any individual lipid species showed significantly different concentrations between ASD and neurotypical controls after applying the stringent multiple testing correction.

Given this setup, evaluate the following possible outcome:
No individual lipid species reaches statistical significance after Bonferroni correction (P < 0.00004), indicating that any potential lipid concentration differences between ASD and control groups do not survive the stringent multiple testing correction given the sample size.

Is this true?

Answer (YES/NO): YES